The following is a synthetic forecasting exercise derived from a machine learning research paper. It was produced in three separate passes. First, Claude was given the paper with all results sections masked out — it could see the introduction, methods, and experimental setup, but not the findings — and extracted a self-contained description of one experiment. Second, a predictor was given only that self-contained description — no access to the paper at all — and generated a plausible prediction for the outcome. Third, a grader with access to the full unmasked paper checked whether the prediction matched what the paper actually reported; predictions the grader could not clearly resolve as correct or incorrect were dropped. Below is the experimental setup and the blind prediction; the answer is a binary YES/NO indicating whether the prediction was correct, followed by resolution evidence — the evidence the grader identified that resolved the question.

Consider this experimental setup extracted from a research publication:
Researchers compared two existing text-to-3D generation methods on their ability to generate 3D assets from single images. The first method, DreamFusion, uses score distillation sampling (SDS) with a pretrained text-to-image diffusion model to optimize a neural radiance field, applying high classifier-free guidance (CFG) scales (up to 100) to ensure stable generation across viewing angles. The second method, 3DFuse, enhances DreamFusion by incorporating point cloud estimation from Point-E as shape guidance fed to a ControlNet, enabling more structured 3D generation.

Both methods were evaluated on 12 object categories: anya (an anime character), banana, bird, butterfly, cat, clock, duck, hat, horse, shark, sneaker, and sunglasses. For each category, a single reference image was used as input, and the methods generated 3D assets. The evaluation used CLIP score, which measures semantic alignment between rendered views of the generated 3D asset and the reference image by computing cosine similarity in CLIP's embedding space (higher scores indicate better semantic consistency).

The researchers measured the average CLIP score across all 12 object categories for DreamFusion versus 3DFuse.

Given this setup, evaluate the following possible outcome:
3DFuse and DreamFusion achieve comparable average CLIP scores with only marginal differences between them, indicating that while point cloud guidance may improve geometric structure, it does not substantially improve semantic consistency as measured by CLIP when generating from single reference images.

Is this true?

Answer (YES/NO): YES